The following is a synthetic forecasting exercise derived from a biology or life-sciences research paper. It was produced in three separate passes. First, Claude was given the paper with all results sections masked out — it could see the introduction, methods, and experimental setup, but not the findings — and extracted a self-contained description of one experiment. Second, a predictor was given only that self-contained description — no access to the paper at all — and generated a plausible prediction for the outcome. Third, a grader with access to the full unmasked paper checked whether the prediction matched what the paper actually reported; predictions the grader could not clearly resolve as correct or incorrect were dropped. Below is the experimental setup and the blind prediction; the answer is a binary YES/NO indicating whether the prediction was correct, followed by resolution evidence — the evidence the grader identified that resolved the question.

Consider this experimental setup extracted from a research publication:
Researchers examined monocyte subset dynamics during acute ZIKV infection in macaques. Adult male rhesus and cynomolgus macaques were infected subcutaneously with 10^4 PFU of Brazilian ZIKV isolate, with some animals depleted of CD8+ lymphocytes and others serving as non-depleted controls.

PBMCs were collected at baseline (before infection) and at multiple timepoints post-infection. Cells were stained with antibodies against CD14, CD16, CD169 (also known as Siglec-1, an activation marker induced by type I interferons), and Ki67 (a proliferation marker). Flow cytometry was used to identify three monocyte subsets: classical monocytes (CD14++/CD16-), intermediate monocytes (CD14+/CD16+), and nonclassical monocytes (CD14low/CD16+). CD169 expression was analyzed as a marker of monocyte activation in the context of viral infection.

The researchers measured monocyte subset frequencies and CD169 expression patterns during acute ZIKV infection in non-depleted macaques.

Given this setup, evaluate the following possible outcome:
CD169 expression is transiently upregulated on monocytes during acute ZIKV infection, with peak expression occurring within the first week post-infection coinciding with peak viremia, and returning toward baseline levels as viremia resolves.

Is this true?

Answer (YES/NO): YES